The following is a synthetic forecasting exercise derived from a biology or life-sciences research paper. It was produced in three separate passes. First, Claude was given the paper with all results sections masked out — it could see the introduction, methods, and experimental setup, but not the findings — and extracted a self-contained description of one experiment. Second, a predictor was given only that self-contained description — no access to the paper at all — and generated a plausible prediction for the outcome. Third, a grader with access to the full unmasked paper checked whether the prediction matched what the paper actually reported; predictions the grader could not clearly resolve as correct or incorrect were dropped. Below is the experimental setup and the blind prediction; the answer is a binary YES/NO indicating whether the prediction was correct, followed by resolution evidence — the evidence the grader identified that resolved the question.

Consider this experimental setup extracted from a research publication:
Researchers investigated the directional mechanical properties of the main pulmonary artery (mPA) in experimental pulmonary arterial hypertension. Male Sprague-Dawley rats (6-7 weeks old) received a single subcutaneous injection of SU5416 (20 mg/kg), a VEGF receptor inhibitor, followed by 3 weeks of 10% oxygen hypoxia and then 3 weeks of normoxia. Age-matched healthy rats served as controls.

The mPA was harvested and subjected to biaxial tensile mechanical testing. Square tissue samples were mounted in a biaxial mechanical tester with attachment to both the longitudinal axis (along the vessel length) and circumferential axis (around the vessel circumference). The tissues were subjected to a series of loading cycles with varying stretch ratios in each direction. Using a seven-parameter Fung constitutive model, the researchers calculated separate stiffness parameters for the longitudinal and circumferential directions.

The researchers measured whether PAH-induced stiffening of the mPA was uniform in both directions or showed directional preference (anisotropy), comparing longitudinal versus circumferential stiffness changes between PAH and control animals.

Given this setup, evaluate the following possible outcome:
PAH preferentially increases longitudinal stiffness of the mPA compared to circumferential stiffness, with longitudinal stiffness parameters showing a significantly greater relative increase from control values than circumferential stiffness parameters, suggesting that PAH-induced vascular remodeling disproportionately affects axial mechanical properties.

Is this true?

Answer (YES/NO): YES